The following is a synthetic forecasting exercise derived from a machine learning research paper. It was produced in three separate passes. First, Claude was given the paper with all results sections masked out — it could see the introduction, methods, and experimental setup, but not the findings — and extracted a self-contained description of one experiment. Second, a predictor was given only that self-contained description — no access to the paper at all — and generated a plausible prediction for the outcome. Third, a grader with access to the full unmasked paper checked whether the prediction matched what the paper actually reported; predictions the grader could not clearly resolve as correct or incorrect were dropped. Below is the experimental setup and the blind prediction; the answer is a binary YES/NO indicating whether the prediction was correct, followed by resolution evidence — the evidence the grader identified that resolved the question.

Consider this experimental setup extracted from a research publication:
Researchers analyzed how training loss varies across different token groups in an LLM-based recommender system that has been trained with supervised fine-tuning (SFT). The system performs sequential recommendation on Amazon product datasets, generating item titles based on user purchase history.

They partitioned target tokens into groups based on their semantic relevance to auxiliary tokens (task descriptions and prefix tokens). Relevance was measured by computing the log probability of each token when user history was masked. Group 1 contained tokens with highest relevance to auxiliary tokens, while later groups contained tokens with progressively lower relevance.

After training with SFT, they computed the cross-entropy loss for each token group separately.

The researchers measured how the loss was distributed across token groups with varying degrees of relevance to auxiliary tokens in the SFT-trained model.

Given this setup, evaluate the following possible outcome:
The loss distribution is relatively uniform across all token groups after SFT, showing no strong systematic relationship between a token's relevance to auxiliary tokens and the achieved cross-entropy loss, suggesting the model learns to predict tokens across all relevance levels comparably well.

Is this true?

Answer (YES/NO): NO